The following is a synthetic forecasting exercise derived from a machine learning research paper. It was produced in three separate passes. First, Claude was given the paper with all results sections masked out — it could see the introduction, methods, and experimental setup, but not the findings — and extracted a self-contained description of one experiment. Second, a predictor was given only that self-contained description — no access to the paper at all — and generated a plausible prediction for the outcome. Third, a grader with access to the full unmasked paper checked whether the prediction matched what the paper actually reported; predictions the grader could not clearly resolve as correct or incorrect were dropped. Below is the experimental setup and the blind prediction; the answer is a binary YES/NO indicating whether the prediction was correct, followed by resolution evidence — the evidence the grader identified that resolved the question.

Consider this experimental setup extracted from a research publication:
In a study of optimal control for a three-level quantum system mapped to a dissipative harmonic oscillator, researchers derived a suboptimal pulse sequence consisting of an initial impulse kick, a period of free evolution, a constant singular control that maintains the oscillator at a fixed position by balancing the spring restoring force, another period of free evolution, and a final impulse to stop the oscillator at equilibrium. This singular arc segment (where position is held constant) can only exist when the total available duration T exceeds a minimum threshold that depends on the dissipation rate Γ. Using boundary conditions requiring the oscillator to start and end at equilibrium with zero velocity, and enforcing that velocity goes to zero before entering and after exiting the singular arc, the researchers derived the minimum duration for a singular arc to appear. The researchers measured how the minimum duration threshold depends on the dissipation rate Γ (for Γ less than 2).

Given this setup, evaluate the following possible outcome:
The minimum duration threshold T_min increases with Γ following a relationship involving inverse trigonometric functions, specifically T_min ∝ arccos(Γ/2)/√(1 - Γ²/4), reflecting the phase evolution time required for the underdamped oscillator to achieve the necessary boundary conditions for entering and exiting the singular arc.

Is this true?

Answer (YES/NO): NO